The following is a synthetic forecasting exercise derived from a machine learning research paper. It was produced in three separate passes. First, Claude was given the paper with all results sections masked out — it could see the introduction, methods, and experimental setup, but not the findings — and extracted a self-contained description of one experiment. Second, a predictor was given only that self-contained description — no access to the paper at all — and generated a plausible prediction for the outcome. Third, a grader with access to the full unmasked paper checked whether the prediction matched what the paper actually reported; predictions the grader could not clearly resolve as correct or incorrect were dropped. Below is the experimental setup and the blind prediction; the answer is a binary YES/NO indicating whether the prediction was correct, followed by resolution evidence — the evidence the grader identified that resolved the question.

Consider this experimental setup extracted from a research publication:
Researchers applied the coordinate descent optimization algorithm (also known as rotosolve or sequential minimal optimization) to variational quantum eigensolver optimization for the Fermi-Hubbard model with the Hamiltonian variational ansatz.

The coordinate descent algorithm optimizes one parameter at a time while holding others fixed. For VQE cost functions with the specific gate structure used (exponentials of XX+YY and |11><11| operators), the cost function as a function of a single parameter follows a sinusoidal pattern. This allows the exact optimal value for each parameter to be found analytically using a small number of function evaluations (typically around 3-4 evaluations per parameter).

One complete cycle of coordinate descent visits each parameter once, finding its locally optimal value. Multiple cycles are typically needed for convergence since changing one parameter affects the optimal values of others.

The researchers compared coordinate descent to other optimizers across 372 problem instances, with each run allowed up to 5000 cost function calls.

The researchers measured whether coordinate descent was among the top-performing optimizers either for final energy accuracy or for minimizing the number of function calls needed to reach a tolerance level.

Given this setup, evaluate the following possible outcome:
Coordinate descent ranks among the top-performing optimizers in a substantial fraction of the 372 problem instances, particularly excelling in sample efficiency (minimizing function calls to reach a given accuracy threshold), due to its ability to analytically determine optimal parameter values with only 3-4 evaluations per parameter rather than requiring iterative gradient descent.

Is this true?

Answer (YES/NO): NO